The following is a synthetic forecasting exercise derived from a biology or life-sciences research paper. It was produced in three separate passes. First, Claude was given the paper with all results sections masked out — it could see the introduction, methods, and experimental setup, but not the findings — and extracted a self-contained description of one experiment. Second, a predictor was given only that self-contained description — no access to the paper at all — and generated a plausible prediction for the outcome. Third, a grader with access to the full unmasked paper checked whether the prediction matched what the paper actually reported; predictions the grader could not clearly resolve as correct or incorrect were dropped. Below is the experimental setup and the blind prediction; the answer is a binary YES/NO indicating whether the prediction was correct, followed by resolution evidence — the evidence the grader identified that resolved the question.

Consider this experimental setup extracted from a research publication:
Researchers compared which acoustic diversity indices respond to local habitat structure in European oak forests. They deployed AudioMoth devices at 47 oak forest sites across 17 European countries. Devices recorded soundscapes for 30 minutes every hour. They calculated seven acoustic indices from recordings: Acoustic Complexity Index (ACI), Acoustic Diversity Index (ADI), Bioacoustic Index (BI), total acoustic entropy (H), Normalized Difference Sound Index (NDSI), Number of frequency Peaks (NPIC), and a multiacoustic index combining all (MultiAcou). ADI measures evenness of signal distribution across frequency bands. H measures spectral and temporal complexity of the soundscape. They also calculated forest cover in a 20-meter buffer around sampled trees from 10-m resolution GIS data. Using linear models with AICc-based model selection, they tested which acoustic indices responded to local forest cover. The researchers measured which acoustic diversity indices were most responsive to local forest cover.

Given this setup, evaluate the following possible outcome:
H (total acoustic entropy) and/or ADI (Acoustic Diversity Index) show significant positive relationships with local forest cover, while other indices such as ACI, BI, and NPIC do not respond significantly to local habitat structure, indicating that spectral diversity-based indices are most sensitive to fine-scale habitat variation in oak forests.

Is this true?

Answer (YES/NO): YES